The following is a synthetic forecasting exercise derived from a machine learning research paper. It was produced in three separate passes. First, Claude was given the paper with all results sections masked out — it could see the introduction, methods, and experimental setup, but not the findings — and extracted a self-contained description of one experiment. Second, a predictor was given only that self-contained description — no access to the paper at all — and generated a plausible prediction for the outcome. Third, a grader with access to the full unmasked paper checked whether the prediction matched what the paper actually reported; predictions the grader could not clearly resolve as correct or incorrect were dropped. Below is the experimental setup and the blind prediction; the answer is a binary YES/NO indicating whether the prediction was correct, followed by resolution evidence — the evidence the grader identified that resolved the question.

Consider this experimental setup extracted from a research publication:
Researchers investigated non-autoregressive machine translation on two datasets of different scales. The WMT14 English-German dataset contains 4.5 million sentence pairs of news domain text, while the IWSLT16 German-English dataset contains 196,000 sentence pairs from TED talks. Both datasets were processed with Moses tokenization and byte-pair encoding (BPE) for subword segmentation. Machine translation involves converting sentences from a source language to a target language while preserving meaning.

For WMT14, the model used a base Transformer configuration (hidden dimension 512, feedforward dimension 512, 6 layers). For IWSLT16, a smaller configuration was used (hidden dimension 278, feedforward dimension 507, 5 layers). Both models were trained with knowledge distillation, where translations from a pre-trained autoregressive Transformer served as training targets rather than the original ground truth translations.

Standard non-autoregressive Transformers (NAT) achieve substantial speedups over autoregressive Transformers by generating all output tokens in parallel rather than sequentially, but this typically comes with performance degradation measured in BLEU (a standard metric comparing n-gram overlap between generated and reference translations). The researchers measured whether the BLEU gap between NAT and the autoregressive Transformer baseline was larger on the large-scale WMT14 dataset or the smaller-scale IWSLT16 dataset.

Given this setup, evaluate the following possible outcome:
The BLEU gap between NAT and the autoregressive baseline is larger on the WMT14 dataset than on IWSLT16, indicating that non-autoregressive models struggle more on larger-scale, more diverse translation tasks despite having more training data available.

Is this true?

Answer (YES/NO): YES